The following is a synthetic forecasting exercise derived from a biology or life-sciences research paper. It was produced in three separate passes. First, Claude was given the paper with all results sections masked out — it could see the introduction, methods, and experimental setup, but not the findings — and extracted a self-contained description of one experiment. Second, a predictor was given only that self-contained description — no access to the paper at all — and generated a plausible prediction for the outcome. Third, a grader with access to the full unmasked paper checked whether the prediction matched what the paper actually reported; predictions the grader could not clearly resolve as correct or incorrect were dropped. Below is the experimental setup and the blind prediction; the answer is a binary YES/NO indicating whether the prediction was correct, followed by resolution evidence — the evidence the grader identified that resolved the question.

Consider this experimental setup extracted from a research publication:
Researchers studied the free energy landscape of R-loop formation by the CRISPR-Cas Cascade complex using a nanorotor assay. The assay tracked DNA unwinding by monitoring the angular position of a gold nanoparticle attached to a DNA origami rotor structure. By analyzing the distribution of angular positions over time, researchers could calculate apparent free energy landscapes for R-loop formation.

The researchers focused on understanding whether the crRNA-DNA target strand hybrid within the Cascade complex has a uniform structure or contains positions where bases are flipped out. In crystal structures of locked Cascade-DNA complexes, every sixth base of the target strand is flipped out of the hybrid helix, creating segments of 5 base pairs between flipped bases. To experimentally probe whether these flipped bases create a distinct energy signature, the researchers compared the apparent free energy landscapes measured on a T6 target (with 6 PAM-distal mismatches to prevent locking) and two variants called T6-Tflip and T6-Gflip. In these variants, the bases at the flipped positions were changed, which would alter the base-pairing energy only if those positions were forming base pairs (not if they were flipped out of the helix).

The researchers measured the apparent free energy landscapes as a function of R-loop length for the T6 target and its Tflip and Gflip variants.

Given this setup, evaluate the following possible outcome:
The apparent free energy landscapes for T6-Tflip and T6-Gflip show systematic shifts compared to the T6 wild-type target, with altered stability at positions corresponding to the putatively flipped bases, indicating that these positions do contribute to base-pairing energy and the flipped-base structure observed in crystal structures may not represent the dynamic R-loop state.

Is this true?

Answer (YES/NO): NO